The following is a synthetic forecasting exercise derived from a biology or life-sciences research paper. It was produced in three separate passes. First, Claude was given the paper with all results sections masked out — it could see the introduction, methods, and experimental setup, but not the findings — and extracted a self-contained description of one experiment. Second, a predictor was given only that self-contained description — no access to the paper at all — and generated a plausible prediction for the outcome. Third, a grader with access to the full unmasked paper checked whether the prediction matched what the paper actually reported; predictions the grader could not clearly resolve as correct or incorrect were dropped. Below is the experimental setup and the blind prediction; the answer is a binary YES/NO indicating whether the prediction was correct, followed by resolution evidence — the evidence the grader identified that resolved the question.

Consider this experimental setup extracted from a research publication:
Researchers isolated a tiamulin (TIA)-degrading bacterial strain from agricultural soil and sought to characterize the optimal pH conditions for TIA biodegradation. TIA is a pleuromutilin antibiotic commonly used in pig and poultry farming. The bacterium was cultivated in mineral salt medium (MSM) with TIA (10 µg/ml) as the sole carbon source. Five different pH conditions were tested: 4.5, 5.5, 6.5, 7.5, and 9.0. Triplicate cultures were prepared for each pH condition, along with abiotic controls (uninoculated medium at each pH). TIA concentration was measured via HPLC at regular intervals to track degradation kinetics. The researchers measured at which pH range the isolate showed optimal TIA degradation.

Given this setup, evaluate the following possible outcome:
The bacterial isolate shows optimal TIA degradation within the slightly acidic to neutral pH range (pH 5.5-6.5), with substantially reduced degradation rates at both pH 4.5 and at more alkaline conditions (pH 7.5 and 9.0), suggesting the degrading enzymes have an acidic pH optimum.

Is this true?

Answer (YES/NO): NO